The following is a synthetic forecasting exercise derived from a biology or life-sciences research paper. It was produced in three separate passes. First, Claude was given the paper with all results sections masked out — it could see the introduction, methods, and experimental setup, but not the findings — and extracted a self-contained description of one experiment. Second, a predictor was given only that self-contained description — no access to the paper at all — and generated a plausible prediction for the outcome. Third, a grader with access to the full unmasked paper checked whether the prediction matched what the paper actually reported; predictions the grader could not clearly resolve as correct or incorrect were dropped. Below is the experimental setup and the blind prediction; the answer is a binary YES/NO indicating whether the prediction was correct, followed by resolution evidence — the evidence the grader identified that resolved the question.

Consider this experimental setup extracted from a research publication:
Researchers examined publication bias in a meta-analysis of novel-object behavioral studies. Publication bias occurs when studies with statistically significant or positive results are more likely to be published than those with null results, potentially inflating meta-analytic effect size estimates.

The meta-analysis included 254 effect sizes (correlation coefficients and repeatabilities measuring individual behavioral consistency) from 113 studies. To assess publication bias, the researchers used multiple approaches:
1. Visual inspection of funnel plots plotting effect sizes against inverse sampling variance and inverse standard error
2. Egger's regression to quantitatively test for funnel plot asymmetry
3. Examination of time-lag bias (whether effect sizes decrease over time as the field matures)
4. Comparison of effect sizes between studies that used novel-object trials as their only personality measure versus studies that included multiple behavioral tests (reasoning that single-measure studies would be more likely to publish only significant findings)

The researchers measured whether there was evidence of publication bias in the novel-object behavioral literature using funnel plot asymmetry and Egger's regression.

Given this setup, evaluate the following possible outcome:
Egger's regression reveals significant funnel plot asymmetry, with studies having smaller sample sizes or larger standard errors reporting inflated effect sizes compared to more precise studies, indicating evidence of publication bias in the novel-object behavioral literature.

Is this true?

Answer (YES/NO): YES